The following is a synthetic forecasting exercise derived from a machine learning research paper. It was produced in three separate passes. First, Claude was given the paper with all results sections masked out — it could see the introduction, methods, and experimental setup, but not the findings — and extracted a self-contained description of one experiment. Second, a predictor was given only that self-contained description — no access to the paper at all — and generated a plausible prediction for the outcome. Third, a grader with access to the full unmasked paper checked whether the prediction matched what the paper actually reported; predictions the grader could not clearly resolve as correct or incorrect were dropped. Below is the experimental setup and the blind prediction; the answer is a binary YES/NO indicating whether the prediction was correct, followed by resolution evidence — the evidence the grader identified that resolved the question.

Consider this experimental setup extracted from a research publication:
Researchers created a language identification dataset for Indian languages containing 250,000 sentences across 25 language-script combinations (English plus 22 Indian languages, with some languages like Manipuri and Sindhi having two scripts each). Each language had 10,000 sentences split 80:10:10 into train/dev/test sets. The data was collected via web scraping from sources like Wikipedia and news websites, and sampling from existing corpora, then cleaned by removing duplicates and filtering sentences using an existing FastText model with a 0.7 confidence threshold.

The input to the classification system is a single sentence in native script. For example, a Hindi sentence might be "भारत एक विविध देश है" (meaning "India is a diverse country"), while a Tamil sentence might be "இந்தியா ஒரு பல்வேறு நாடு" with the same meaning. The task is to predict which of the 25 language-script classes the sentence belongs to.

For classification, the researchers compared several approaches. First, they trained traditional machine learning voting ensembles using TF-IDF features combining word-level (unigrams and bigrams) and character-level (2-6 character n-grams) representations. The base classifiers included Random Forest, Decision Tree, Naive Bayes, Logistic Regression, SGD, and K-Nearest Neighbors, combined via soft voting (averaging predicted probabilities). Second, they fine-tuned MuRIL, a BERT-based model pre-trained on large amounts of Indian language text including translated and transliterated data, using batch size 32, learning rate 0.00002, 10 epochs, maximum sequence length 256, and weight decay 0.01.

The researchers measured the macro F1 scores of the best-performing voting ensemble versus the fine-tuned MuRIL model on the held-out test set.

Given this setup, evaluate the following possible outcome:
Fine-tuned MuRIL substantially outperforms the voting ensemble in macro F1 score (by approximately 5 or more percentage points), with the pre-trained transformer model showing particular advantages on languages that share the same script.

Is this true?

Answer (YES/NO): NO